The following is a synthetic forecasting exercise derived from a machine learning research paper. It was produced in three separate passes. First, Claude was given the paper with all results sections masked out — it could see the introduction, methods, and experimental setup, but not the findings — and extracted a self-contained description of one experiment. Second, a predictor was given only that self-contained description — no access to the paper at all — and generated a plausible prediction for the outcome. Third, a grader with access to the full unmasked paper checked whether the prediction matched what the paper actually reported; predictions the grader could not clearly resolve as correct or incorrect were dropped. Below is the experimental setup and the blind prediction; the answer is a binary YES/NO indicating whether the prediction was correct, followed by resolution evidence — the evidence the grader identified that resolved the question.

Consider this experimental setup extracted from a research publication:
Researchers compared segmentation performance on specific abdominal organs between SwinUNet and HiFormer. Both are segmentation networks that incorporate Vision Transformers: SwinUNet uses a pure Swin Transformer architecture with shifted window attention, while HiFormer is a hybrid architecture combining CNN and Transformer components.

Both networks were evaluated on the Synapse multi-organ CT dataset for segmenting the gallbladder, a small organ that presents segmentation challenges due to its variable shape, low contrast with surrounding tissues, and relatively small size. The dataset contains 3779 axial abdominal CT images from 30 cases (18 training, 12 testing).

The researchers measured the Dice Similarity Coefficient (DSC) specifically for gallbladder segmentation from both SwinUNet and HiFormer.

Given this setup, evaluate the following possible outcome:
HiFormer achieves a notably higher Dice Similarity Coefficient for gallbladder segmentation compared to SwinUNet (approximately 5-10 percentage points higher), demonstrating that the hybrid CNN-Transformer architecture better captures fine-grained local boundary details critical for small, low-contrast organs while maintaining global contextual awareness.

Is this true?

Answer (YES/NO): YES